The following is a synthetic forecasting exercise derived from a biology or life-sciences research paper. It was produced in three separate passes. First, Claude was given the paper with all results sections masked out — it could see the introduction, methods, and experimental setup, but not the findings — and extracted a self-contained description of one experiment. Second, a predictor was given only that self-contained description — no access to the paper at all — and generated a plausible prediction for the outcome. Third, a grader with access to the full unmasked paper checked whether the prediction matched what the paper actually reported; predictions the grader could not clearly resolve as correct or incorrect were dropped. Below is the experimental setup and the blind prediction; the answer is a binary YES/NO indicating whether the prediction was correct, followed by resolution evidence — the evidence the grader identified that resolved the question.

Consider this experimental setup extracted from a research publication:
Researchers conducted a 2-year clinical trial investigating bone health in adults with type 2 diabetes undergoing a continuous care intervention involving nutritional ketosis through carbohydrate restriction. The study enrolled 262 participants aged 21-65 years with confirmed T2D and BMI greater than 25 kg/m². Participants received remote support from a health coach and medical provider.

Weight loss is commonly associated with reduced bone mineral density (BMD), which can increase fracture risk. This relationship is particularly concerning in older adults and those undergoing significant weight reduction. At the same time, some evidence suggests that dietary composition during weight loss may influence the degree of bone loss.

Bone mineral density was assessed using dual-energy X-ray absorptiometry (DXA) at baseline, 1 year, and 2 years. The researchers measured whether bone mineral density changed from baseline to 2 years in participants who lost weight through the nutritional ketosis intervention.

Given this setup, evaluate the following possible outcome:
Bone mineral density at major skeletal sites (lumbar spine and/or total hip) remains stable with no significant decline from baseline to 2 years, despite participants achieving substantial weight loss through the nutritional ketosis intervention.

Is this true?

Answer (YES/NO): YES